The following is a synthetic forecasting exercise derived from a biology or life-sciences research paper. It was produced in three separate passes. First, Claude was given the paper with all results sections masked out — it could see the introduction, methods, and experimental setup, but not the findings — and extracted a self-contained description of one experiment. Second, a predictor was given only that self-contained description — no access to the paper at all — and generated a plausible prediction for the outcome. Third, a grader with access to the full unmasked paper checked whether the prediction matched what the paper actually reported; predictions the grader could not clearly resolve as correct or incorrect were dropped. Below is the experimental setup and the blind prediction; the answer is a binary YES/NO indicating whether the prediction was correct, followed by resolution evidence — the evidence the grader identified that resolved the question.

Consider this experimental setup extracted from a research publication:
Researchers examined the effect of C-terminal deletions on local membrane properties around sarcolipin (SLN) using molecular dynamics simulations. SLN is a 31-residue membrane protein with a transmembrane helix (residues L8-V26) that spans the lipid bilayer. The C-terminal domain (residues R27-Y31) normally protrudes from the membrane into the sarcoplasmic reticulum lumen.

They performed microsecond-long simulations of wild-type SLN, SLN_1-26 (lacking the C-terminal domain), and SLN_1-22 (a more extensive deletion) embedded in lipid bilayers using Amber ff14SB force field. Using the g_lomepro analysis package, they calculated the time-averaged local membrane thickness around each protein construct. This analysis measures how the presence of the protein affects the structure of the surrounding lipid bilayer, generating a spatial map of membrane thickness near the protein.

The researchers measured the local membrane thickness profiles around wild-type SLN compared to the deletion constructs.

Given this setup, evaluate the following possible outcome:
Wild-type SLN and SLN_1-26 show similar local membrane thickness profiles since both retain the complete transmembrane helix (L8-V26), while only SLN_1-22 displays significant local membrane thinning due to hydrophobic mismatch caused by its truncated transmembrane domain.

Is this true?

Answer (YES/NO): NO